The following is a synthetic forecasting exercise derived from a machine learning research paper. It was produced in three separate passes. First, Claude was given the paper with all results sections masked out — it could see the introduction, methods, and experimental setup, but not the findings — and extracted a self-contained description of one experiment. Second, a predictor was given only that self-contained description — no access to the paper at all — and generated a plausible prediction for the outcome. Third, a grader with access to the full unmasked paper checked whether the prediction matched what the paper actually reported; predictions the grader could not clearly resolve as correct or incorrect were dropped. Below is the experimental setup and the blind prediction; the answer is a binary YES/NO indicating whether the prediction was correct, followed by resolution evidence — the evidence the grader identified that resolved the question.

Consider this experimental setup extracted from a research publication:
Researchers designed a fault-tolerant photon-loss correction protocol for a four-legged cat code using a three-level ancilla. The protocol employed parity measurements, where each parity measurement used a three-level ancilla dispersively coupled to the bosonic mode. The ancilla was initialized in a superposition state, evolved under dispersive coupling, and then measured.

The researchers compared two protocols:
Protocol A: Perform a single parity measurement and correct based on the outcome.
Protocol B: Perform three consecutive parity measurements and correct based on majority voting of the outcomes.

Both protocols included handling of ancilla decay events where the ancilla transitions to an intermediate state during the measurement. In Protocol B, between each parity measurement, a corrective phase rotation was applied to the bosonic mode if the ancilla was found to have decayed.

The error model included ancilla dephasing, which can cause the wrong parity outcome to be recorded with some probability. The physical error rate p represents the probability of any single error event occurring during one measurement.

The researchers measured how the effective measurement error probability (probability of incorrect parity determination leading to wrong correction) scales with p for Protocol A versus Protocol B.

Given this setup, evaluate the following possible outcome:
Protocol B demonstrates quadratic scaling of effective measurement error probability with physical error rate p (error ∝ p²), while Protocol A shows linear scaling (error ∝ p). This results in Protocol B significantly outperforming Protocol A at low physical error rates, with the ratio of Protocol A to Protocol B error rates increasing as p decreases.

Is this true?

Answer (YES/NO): YES